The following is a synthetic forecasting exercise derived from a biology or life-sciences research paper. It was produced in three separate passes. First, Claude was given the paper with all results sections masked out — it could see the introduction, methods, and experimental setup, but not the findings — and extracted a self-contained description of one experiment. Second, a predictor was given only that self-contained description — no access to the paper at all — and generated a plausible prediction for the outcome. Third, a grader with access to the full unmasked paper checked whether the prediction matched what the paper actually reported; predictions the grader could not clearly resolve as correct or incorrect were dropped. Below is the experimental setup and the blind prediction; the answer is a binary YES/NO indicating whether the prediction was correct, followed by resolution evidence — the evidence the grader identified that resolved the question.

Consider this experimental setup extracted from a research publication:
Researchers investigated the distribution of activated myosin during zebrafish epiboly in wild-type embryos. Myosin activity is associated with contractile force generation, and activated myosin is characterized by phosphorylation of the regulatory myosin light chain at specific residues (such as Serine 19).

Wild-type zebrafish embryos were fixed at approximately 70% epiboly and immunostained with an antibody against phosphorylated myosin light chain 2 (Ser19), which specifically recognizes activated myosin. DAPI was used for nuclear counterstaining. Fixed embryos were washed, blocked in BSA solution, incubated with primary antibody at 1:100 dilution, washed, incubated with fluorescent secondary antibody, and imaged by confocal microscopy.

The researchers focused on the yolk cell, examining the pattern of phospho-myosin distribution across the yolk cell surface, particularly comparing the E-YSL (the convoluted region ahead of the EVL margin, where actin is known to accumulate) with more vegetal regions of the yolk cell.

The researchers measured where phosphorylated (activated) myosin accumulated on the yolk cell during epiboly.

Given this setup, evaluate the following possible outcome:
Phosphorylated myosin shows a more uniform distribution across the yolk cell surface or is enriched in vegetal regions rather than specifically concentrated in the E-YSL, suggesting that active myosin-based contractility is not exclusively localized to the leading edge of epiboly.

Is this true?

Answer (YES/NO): NO